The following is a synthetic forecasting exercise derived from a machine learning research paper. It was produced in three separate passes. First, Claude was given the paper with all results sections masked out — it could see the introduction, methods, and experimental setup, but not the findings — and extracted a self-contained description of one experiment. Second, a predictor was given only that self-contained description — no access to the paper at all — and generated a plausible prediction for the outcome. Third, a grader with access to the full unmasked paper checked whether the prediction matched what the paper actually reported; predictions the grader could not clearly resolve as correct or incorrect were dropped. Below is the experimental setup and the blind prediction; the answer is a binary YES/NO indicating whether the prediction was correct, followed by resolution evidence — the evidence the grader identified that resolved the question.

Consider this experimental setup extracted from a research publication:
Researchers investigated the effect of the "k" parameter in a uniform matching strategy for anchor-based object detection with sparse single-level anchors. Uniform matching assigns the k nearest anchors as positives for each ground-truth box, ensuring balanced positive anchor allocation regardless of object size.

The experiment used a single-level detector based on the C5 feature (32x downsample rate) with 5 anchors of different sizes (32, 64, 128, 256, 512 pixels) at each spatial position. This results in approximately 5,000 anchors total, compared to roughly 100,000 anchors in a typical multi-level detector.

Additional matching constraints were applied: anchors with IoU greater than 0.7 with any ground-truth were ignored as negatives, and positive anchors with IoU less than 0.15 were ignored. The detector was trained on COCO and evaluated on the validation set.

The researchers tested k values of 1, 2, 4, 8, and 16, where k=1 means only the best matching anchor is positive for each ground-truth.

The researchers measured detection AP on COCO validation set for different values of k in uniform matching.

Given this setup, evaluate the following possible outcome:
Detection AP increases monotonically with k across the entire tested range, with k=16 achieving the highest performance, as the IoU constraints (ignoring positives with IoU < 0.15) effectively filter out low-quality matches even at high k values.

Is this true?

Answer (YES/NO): NO